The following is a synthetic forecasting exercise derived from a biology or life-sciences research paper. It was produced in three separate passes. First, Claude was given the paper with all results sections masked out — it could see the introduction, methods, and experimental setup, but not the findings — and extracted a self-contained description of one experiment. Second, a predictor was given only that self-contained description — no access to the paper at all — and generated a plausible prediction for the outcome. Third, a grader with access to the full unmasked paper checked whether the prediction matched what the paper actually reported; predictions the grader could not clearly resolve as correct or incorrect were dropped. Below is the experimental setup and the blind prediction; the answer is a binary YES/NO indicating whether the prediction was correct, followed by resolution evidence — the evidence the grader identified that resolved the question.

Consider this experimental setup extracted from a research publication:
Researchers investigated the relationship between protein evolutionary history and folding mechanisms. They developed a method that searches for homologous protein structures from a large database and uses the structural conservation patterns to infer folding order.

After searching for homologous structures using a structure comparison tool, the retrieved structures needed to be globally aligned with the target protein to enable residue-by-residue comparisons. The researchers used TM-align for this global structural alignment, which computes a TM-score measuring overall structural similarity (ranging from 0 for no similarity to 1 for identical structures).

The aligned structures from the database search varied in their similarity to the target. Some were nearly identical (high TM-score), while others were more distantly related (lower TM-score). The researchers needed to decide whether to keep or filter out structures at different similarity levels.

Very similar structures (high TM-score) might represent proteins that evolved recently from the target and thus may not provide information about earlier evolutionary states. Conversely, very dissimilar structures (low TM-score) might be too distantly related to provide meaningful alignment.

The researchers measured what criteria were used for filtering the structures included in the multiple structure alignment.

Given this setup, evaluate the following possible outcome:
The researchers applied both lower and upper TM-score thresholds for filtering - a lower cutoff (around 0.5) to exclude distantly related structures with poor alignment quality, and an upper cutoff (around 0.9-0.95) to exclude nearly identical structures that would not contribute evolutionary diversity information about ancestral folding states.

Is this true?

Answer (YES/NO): NO